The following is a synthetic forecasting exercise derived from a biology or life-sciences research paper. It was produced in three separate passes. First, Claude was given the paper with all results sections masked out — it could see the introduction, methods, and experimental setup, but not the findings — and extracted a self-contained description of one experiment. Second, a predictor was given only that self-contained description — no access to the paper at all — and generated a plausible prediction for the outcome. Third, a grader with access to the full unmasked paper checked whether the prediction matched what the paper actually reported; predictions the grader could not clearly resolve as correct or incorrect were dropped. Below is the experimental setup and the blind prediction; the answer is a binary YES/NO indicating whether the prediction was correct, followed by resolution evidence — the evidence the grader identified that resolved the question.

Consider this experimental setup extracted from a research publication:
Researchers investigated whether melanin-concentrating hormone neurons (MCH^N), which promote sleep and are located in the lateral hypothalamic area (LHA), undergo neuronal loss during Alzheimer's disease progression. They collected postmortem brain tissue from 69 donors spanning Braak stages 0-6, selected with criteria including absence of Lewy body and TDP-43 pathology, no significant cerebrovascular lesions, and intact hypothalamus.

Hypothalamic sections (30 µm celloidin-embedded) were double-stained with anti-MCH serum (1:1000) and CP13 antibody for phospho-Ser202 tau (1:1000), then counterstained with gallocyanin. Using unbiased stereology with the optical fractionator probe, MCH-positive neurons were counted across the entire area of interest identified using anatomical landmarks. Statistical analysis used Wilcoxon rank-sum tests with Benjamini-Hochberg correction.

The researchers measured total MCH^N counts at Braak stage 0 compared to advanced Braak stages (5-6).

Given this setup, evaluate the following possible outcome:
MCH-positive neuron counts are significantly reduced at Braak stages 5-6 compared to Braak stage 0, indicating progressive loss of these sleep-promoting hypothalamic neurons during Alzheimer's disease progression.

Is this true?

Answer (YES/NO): NO